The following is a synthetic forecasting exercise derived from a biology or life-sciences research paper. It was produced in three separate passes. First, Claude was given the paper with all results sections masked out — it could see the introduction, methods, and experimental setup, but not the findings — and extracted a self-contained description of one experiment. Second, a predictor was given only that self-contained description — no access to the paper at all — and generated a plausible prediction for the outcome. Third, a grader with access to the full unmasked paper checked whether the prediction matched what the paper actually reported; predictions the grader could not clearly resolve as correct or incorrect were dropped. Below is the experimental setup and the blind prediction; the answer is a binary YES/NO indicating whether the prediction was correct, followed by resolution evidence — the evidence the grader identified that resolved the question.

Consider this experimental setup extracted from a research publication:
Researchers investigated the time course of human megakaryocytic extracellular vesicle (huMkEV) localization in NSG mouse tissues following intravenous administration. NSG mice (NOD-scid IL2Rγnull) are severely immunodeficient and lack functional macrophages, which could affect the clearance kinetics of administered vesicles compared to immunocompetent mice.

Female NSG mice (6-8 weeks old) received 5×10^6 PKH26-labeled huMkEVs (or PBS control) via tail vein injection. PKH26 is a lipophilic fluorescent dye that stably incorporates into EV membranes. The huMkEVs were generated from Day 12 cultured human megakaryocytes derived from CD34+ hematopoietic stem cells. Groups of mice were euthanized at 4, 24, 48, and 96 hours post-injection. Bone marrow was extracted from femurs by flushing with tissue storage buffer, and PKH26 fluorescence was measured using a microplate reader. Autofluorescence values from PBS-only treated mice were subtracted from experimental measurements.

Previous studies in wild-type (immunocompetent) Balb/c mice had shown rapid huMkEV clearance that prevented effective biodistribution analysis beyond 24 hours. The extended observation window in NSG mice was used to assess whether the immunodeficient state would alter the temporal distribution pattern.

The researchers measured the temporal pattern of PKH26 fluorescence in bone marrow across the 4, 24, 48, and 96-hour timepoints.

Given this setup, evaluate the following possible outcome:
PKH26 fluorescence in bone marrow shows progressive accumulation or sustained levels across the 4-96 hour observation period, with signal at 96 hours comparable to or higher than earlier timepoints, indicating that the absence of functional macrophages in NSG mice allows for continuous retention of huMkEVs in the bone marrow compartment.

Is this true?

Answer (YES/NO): NO